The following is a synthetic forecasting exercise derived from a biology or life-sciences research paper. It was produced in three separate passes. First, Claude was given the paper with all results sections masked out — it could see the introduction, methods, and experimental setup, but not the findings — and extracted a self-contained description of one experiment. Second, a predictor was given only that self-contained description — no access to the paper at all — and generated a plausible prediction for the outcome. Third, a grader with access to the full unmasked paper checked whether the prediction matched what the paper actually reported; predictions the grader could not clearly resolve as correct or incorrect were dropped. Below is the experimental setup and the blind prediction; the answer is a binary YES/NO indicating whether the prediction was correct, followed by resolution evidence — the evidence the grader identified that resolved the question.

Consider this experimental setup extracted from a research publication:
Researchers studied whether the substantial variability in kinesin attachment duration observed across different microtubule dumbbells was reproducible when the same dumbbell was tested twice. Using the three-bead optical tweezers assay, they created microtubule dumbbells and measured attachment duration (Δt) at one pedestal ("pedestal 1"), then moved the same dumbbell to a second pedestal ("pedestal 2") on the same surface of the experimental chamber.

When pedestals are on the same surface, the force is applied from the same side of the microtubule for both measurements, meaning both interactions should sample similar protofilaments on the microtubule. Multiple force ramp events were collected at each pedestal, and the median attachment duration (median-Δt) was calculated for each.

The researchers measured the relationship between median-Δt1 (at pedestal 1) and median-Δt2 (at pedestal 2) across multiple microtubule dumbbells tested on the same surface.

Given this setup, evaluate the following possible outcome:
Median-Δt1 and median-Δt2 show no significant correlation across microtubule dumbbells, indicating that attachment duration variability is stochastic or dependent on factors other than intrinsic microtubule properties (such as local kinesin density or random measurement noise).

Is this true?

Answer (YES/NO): NO